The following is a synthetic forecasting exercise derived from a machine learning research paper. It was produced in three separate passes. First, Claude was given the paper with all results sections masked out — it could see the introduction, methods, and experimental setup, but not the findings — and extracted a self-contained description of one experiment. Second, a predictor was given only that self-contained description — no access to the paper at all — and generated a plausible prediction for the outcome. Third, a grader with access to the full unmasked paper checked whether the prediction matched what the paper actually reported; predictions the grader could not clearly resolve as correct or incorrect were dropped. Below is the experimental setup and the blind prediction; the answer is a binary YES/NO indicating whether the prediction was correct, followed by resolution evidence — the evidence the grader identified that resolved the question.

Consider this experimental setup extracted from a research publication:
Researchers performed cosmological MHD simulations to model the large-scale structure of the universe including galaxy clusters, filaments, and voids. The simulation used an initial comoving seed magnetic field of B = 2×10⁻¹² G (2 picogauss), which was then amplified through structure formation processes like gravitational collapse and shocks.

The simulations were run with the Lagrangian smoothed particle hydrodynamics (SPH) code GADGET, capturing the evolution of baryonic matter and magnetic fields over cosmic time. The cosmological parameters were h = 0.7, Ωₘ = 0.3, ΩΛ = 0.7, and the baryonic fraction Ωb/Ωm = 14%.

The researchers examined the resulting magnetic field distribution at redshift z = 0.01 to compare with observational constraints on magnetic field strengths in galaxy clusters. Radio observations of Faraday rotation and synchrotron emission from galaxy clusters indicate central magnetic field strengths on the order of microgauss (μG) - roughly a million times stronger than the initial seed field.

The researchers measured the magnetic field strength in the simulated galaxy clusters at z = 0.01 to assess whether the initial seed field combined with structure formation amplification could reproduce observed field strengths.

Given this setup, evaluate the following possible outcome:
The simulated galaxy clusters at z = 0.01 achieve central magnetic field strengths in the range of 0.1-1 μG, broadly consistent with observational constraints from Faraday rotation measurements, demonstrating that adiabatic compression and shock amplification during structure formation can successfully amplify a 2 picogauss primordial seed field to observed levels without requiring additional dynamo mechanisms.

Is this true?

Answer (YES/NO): NO